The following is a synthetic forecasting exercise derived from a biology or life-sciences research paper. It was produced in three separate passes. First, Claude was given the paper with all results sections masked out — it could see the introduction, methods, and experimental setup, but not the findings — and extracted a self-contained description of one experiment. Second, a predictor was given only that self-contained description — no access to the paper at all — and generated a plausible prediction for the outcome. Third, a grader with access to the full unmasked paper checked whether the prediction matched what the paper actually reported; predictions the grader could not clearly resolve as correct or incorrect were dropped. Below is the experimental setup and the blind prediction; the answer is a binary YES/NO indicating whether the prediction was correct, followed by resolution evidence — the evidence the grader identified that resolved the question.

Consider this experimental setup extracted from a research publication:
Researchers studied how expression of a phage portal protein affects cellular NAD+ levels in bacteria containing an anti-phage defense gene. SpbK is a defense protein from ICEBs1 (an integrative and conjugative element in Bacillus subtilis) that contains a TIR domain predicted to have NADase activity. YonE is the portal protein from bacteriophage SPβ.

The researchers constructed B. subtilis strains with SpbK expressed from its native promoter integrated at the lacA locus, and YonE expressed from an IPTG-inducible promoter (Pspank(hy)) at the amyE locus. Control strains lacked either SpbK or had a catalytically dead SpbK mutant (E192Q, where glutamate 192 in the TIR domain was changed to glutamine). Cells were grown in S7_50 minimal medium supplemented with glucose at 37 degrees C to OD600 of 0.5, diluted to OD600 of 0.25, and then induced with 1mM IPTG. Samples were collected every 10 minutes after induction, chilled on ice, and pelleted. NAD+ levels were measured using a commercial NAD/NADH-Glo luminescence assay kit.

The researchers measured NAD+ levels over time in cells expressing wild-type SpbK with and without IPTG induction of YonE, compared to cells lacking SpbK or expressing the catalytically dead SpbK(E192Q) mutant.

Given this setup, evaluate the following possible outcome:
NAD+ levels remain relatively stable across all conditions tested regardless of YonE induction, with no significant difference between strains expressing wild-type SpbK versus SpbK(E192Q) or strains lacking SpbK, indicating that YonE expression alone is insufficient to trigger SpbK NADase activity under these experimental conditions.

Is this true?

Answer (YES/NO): NO